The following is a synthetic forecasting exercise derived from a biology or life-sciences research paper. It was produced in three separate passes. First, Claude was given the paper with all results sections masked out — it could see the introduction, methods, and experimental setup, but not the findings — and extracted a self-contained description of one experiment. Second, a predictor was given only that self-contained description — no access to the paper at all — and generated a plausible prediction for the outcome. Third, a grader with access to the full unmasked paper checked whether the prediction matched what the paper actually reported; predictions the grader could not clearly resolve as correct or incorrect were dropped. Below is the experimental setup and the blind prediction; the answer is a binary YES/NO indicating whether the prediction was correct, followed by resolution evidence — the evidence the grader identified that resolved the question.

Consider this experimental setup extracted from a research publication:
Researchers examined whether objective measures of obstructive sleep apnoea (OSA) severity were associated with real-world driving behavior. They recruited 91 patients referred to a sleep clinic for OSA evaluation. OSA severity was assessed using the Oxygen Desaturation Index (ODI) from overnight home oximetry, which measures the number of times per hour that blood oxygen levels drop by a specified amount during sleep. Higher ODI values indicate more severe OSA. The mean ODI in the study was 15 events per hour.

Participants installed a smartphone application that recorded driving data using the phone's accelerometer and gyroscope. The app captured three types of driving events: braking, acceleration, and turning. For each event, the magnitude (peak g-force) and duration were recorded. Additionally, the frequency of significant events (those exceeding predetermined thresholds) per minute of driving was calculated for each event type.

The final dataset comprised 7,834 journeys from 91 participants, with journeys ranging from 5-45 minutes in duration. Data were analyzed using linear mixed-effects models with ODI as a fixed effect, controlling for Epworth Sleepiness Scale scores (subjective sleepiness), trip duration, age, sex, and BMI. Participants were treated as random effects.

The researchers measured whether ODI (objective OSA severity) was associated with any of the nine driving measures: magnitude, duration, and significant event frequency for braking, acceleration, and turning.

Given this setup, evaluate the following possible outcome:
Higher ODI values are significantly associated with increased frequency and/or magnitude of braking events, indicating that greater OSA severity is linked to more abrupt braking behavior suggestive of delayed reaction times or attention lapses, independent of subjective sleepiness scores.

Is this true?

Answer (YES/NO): NO